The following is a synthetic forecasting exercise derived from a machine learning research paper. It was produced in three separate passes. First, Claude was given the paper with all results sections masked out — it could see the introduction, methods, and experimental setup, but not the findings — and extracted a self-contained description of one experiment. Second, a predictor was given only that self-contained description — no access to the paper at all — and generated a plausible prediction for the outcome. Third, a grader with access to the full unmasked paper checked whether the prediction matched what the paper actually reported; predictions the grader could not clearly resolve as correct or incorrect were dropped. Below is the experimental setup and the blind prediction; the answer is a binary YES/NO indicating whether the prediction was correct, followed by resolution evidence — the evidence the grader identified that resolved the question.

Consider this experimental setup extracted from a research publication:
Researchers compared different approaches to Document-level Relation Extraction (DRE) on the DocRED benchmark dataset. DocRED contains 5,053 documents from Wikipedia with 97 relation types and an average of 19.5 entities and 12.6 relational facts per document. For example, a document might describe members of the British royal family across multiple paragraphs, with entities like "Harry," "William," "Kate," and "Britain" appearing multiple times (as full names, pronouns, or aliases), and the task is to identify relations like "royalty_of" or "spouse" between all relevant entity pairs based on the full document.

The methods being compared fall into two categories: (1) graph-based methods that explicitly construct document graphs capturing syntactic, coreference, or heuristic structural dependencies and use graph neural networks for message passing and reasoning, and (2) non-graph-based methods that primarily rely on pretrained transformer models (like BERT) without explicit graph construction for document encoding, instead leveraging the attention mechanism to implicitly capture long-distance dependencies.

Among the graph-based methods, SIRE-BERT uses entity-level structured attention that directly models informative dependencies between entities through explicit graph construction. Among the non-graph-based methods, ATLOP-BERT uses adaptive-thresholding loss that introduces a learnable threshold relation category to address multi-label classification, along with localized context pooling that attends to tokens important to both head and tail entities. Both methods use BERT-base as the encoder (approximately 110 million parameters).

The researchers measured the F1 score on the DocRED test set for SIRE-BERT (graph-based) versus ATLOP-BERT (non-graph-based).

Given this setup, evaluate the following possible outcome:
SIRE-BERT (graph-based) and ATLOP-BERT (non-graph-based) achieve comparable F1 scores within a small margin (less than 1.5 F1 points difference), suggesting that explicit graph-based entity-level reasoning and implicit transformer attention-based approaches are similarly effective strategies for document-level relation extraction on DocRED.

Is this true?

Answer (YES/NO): YES